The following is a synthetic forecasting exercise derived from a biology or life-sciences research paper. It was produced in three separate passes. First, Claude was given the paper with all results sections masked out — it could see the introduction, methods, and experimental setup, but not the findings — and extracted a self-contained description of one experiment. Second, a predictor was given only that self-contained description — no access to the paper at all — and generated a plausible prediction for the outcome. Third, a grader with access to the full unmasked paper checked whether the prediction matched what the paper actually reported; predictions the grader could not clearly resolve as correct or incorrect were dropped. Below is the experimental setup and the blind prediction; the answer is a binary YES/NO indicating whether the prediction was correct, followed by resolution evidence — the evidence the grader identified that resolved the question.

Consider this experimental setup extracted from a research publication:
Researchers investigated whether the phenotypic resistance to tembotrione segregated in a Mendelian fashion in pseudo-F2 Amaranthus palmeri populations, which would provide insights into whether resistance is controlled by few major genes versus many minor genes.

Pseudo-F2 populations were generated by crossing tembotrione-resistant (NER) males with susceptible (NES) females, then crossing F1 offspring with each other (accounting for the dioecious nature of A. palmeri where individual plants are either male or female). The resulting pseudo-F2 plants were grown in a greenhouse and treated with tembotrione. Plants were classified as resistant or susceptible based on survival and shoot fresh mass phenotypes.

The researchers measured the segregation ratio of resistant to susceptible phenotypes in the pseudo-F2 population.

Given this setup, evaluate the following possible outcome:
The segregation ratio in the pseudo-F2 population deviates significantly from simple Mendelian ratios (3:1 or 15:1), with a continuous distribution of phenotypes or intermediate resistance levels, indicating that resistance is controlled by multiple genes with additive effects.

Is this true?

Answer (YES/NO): YES